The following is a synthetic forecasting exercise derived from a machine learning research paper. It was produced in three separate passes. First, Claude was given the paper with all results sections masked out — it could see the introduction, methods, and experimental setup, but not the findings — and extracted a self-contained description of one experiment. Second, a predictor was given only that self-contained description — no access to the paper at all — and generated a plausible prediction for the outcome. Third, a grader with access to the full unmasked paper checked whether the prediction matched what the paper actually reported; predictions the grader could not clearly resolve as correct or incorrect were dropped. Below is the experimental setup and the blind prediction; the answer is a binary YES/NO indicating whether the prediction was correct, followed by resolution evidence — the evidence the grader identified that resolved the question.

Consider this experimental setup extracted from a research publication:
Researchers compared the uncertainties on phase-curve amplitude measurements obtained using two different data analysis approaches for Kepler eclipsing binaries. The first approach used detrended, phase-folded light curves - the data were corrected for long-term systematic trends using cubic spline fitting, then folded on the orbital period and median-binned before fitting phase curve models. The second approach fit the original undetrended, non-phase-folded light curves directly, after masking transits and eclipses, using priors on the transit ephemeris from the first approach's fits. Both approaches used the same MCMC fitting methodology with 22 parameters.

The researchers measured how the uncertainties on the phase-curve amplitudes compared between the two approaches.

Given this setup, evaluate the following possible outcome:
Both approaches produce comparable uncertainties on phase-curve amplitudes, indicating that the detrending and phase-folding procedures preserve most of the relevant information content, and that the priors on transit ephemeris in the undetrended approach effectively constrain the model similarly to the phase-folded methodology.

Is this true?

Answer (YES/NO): NO